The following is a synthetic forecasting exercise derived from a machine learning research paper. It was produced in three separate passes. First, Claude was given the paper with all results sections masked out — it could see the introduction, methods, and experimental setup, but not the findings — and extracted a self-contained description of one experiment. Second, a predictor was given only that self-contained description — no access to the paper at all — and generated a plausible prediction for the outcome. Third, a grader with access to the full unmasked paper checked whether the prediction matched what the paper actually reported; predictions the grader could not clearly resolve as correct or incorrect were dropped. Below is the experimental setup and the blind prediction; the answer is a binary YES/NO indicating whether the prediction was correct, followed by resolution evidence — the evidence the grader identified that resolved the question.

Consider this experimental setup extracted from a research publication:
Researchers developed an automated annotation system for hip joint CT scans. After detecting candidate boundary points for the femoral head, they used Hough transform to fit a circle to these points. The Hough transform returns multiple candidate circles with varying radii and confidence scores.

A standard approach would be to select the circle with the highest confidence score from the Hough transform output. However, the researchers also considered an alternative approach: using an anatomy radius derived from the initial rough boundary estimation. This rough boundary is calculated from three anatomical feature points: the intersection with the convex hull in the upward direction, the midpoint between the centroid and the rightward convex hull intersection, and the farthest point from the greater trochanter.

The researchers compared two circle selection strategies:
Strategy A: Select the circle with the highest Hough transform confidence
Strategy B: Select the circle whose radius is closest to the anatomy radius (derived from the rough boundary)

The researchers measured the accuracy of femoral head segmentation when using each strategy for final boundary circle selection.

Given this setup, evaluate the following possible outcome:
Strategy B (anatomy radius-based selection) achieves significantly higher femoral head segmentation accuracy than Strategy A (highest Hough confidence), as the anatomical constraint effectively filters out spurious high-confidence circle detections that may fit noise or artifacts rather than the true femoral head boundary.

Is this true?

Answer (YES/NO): NO